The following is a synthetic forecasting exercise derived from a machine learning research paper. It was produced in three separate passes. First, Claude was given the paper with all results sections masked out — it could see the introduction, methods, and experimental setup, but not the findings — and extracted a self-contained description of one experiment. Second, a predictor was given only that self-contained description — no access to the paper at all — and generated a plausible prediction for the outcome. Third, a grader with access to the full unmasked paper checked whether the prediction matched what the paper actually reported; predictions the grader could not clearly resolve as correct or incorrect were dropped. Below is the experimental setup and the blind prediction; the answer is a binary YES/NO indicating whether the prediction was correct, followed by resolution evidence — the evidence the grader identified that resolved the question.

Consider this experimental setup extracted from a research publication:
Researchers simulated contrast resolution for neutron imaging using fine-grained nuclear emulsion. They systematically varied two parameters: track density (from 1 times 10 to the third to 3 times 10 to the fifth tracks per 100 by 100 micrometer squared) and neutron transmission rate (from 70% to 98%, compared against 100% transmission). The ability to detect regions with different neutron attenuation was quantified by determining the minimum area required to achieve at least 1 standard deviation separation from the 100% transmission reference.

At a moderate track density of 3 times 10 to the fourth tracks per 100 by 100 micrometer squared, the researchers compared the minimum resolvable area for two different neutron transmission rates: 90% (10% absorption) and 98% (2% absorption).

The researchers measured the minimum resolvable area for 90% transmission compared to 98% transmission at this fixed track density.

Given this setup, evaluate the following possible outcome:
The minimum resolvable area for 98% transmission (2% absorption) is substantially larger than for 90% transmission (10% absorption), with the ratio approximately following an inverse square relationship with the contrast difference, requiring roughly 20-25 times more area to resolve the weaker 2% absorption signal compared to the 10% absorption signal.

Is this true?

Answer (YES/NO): NO